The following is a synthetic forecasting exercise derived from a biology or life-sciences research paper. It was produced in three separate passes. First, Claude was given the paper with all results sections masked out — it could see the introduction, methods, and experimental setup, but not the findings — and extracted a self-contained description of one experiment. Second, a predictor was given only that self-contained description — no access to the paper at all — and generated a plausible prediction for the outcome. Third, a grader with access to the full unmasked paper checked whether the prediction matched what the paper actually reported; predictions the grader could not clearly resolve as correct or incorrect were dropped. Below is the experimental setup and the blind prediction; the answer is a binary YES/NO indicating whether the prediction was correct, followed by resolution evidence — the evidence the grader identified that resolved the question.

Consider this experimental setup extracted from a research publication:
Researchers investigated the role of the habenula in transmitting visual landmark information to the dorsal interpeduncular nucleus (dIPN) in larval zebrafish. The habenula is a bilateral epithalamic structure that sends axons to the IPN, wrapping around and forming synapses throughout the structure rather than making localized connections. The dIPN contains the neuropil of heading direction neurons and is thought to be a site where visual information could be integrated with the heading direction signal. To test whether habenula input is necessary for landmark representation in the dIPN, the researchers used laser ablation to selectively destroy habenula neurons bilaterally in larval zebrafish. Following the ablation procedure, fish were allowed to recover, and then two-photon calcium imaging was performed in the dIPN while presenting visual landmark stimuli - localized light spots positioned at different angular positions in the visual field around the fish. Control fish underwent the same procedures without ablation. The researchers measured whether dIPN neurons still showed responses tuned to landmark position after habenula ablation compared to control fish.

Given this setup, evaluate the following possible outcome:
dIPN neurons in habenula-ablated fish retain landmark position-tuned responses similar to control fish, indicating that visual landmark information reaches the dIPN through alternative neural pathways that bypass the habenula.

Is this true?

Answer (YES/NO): NO